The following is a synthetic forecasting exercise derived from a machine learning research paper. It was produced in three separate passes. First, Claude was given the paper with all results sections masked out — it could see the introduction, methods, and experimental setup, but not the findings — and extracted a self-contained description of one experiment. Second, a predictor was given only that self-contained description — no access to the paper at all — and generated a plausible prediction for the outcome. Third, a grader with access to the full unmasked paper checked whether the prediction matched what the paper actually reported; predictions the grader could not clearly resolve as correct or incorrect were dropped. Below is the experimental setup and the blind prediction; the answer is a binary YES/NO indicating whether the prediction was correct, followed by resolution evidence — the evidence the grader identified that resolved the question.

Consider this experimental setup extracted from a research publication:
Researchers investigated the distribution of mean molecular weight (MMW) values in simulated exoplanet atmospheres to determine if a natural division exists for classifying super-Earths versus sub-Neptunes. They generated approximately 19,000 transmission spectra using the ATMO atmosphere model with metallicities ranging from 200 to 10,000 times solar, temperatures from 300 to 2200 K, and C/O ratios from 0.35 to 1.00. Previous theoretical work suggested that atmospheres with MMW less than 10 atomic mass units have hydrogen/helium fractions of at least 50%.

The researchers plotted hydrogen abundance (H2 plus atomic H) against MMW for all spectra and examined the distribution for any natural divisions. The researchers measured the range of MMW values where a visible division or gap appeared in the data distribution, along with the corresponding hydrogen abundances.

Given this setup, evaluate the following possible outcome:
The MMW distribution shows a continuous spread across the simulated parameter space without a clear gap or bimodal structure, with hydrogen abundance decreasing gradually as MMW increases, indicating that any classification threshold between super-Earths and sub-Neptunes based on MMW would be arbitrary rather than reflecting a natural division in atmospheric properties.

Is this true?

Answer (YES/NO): NO